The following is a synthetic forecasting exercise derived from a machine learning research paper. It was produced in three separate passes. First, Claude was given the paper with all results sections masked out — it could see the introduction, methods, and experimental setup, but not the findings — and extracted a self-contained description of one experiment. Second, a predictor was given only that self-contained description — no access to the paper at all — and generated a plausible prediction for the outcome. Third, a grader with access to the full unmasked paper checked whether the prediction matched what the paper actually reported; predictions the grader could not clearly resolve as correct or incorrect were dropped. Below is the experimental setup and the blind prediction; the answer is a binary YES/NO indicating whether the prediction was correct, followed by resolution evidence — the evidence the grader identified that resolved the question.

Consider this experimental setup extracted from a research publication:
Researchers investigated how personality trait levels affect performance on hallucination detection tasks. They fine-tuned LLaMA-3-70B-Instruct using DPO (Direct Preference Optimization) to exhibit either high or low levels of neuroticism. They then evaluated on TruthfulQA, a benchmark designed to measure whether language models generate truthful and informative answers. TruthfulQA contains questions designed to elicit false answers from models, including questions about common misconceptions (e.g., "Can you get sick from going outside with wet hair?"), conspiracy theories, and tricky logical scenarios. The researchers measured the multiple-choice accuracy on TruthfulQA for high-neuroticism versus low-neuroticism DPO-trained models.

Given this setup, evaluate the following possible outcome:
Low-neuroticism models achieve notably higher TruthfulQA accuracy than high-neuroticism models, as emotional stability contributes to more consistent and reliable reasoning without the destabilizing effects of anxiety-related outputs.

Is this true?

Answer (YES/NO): YES